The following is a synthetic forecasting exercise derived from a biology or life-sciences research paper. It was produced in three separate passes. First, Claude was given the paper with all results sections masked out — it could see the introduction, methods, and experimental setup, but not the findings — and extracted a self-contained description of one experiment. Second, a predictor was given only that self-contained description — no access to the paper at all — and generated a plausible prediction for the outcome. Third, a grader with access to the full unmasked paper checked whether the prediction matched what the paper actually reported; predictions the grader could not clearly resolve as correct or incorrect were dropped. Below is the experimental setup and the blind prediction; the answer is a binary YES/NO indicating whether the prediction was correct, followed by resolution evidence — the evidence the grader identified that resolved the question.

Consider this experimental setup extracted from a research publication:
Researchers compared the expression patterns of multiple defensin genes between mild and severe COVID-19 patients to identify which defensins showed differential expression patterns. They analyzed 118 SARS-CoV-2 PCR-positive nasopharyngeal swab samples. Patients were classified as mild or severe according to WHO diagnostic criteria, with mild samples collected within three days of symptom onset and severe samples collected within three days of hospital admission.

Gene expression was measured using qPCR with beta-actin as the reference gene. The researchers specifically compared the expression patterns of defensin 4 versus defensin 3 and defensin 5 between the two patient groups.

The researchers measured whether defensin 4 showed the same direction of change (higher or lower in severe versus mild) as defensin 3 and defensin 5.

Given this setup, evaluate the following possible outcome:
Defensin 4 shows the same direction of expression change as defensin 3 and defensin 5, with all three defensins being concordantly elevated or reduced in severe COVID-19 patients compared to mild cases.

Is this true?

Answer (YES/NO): NO